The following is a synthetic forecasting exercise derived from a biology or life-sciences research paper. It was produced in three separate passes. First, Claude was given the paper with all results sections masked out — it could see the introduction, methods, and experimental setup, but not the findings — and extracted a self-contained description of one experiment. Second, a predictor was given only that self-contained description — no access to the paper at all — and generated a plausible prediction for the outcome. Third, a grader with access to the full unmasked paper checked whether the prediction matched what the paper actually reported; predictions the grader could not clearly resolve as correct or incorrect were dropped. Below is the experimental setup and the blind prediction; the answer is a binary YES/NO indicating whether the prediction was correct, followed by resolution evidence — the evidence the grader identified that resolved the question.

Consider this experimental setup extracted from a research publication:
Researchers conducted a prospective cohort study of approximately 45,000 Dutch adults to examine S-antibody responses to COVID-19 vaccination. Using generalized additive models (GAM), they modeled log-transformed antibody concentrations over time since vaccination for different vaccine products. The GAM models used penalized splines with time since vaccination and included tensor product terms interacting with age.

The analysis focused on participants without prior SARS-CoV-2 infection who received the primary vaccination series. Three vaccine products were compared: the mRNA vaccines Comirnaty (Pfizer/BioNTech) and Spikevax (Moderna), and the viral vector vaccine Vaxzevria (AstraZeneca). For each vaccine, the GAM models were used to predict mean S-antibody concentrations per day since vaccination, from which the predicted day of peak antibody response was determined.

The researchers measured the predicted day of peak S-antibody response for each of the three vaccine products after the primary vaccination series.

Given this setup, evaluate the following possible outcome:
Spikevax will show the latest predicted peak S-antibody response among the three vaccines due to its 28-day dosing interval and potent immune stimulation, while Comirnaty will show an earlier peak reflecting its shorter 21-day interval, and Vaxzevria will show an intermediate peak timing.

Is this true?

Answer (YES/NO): NO